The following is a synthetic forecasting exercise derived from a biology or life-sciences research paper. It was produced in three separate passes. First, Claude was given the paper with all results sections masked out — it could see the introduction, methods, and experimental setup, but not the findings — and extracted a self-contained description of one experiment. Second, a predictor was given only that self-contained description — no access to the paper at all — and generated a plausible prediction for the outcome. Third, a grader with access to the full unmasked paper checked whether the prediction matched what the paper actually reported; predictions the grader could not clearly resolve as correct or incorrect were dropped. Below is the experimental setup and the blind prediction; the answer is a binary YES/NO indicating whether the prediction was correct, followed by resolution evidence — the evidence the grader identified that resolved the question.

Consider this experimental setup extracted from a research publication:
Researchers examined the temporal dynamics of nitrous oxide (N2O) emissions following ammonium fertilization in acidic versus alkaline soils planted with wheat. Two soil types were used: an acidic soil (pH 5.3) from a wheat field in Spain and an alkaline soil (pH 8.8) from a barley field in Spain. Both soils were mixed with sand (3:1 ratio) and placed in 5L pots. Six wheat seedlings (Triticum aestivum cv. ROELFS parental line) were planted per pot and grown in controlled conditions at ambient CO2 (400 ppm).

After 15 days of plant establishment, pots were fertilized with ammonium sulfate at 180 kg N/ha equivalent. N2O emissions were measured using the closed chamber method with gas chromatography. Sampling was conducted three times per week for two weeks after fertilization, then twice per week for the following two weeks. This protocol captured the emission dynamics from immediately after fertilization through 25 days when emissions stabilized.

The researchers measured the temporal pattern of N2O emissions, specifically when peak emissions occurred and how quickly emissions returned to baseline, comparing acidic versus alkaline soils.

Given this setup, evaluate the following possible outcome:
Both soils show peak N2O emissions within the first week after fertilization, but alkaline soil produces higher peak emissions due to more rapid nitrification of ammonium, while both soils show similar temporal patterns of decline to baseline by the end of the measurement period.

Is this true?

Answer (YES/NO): YES